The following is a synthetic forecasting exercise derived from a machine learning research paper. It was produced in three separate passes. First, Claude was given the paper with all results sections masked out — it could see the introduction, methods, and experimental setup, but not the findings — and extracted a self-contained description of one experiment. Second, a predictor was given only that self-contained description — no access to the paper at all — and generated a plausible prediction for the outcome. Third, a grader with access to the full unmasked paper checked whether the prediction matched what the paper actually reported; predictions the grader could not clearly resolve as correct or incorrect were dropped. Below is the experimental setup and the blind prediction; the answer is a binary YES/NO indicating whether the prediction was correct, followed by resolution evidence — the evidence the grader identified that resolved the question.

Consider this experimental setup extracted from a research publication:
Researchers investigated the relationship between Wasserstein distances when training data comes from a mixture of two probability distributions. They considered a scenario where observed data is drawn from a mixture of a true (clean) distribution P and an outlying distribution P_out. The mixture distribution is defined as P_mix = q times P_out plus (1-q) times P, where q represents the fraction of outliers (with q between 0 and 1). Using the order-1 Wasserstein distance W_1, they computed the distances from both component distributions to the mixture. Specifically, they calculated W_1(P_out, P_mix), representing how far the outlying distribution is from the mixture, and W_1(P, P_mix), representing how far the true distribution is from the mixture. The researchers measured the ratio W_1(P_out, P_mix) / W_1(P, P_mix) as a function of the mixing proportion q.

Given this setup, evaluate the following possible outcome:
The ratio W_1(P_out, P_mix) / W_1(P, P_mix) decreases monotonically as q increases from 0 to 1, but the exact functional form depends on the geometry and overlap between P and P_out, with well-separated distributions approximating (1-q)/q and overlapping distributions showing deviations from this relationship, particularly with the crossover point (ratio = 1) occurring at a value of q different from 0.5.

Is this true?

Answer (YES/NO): NO